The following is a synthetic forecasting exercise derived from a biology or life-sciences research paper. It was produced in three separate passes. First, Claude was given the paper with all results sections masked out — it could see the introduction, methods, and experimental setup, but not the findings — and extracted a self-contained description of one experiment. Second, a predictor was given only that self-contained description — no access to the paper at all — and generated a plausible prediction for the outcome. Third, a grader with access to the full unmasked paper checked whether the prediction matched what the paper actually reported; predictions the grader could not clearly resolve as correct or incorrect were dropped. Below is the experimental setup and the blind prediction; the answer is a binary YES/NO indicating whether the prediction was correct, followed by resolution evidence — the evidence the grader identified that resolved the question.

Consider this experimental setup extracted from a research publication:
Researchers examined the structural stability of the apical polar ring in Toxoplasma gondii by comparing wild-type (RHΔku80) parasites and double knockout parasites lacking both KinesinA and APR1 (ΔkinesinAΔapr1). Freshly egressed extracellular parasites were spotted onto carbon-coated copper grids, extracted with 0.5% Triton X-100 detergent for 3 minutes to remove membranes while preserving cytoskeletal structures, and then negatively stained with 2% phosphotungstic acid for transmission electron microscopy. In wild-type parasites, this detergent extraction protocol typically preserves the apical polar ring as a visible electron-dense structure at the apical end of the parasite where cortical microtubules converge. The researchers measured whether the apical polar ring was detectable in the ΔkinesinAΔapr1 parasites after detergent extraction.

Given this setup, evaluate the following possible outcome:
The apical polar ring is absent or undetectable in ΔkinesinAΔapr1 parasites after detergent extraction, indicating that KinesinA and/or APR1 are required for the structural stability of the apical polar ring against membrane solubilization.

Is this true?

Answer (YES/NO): YES